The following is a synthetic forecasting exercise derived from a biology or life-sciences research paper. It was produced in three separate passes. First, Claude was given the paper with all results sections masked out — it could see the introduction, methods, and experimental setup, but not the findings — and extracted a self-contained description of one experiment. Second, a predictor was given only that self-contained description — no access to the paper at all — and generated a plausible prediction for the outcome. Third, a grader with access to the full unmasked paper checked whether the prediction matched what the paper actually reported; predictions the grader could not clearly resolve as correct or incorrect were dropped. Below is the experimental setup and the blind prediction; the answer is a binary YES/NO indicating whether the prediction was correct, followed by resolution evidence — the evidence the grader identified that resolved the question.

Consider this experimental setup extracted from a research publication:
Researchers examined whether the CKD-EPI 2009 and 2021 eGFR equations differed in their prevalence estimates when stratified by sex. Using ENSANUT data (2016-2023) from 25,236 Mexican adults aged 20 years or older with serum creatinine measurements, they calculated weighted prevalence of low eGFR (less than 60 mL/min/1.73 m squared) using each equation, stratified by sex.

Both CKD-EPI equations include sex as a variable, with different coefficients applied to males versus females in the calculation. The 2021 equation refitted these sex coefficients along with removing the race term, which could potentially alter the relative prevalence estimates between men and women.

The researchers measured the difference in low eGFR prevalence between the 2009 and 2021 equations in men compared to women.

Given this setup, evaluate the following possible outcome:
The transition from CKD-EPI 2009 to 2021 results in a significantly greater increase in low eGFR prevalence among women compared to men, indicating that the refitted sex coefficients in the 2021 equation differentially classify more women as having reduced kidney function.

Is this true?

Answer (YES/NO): NO